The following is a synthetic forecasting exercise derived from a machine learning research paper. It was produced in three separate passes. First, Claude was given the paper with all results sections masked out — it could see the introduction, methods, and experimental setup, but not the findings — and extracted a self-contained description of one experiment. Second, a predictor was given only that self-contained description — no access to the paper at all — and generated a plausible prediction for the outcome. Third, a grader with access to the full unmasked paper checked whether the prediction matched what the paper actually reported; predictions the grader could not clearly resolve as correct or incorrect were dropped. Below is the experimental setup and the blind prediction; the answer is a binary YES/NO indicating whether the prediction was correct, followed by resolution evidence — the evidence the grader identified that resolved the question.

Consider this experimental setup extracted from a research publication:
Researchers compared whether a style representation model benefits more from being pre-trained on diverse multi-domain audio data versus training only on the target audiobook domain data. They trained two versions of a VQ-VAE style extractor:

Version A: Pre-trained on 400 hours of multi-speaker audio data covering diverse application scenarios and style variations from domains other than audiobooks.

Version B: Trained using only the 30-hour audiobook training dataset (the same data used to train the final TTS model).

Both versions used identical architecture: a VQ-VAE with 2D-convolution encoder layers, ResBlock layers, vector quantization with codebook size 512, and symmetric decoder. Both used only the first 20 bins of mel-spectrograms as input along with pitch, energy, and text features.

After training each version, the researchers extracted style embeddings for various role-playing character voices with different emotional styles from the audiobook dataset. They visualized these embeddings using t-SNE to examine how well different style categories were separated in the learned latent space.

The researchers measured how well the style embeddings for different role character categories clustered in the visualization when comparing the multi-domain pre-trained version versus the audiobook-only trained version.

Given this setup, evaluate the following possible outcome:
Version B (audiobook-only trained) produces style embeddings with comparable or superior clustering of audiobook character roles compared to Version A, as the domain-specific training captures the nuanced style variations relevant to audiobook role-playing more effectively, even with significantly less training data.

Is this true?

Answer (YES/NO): NO